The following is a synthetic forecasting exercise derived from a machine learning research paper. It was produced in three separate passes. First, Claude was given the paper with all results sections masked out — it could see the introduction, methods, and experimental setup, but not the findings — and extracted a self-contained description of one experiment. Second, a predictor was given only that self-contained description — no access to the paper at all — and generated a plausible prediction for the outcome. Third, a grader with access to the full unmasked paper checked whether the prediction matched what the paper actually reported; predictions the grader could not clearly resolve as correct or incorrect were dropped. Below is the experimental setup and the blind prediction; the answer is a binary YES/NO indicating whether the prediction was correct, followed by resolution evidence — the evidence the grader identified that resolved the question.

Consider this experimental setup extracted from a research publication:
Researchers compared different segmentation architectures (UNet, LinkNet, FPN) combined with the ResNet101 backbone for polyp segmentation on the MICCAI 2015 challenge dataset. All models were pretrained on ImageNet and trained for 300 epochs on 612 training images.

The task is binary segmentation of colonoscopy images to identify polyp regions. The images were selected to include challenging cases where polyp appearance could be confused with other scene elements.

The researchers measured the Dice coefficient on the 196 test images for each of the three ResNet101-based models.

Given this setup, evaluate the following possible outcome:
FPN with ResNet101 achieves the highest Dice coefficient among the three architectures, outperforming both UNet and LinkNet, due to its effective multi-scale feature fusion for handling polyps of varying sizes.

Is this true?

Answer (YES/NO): YES